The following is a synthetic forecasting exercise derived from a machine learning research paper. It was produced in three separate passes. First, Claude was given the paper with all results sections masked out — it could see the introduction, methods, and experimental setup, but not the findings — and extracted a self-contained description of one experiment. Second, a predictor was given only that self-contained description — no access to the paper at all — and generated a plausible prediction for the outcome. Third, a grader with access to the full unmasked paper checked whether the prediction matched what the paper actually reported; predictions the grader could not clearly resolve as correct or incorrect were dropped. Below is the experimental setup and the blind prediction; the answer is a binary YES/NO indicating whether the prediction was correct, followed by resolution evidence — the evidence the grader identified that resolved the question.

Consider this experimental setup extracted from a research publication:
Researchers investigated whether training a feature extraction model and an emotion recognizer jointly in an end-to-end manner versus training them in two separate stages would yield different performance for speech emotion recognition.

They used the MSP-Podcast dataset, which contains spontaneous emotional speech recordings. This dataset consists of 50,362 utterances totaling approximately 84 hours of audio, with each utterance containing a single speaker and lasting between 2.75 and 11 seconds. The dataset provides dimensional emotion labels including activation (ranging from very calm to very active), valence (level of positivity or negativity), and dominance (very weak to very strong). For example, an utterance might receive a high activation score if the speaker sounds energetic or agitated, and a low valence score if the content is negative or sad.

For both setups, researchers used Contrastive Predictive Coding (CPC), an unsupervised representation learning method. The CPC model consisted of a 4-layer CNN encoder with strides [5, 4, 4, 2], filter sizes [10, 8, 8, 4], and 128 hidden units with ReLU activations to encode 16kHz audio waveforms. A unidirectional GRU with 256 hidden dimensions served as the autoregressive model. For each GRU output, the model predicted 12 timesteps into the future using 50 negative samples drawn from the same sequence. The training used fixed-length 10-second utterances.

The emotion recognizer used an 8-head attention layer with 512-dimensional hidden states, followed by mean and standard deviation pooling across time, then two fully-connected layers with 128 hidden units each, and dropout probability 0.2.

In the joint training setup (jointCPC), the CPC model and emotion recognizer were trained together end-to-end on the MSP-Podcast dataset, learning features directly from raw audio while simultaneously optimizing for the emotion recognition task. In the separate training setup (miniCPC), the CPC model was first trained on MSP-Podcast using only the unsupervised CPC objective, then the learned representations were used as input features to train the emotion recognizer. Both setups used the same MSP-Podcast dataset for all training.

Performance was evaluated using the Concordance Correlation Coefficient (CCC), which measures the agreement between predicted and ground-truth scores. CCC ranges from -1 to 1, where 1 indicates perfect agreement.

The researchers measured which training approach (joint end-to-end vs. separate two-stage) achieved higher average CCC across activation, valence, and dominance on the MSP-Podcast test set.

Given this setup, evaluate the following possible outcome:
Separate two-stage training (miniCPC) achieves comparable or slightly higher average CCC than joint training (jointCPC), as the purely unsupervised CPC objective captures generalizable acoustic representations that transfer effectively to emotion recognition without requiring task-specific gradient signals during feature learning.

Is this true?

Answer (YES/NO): NO